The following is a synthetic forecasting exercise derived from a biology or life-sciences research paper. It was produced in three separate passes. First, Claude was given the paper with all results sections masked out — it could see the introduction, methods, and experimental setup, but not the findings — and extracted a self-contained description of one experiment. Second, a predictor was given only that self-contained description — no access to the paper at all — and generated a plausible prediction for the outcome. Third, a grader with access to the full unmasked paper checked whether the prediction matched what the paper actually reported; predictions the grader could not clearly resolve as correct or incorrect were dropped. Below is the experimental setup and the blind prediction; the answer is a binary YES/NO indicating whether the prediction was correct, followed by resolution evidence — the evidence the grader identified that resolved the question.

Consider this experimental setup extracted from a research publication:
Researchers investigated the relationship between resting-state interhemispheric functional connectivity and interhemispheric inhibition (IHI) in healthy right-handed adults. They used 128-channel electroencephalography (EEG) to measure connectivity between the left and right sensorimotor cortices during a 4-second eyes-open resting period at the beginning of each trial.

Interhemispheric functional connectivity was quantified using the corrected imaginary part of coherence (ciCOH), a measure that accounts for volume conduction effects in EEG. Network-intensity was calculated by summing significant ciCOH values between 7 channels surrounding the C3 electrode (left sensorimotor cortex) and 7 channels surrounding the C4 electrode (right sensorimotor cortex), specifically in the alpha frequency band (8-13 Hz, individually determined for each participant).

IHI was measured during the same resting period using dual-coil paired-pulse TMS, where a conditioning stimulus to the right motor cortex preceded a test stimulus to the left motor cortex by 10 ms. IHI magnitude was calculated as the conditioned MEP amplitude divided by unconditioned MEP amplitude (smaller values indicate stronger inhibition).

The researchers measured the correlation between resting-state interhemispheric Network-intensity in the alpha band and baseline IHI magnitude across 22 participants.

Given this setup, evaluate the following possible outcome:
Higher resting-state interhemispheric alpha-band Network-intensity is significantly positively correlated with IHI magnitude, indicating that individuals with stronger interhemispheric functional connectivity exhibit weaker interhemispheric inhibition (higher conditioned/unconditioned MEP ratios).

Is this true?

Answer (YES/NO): YES